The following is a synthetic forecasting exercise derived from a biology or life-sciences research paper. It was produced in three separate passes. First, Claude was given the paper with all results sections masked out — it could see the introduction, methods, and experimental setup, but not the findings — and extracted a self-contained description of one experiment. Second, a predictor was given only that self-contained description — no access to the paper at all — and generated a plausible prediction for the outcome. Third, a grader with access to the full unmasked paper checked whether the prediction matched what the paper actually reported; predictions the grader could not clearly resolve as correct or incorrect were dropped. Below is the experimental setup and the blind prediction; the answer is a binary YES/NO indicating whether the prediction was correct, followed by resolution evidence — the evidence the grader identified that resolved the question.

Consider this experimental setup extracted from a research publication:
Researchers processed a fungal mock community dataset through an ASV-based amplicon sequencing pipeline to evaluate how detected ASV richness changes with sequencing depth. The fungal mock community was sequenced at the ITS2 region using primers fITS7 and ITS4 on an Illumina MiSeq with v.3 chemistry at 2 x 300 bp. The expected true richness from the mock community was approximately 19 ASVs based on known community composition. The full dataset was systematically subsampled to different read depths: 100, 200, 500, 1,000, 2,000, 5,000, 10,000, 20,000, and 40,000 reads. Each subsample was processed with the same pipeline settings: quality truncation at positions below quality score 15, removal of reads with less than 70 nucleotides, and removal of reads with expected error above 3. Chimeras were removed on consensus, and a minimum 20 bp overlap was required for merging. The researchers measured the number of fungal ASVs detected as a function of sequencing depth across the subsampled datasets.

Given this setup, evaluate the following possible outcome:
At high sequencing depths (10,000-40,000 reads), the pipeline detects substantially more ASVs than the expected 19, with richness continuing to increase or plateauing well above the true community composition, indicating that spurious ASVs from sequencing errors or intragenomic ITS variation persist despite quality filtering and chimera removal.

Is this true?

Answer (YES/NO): NO